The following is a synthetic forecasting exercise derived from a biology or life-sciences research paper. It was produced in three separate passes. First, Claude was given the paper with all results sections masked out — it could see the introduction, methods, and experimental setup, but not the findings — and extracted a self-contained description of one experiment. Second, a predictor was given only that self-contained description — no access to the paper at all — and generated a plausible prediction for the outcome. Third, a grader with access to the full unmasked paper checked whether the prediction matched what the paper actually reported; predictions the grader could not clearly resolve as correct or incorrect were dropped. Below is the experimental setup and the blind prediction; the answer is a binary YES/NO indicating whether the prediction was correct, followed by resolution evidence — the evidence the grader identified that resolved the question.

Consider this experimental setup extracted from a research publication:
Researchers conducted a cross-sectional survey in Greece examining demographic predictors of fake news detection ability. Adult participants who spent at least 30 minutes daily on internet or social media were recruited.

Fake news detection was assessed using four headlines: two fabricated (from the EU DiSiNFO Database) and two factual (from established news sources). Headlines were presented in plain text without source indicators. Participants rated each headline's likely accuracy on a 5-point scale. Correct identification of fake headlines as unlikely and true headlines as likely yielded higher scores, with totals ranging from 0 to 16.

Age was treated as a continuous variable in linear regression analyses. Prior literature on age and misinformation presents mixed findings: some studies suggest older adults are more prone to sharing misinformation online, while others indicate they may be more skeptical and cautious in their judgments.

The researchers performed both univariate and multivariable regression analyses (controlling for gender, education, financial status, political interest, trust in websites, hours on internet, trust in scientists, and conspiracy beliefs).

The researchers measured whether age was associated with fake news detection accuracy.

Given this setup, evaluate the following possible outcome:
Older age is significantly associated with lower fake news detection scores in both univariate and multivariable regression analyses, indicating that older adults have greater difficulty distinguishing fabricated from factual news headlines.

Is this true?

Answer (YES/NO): NO